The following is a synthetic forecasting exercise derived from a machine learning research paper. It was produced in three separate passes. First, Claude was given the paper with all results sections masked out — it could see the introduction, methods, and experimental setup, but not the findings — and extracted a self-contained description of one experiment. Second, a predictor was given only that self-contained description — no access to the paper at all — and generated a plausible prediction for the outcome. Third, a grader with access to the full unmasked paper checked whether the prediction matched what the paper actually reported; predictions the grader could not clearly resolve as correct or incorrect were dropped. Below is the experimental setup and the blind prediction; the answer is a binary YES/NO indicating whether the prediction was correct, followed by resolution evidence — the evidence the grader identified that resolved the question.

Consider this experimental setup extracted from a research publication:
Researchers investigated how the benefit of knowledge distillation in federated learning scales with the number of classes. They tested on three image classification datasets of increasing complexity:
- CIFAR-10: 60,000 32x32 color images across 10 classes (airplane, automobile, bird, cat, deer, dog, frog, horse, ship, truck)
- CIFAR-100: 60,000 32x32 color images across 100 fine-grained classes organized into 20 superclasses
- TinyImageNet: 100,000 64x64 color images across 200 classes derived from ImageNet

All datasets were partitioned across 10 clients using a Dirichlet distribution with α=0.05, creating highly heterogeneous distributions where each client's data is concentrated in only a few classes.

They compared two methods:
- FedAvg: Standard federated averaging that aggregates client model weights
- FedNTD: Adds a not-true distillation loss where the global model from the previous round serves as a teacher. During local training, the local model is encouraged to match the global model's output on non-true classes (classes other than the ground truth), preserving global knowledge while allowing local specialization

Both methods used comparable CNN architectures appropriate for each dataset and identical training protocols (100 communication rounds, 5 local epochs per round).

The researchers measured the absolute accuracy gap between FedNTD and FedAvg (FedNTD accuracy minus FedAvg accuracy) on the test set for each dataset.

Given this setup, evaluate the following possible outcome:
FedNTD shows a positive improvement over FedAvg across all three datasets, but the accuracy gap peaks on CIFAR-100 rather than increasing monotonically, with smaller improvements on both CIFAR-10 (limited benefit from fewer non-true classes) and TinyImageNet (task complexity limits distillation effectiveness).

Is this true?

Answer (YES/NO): NO